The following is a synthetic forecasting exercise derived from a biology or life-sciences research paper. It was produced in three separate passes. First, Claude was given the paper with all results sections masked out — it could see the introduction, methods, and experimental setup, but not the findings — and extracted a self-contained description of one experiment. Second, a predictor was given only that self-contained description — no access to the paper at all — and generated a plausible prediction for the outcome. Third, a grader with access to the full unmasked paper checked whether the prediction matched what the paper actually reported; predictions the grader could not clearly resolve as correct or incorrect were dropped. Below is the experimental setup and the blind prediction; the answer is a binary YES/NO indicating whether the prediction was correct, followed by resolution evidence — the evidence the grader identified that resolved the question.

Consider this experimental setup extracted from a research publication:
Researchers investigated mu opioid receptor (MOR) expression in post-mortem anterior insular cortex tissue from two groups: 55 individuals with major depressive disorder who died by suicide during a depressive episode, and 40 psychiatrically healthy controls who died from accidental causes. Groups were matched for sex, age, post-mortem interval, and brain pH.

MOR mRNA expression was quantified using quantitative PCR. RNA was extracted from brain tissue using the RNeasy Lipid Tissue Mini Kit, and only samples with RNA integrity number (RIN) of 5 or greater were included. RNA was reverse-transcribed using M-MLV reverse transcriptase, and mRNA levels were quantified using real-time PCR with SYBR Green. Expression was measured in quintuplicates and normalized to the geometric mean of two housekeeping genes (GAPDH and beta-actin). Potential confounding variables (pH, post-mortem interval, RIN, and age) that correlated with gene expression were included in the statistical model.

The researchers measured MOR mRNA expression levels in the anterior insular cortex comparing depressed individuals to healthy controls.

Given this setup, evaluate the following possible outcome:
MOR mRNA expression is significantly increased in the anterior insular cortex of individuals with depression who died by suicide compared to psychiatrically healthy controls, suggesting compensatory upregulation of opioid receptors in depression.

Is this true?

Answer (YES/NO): NO